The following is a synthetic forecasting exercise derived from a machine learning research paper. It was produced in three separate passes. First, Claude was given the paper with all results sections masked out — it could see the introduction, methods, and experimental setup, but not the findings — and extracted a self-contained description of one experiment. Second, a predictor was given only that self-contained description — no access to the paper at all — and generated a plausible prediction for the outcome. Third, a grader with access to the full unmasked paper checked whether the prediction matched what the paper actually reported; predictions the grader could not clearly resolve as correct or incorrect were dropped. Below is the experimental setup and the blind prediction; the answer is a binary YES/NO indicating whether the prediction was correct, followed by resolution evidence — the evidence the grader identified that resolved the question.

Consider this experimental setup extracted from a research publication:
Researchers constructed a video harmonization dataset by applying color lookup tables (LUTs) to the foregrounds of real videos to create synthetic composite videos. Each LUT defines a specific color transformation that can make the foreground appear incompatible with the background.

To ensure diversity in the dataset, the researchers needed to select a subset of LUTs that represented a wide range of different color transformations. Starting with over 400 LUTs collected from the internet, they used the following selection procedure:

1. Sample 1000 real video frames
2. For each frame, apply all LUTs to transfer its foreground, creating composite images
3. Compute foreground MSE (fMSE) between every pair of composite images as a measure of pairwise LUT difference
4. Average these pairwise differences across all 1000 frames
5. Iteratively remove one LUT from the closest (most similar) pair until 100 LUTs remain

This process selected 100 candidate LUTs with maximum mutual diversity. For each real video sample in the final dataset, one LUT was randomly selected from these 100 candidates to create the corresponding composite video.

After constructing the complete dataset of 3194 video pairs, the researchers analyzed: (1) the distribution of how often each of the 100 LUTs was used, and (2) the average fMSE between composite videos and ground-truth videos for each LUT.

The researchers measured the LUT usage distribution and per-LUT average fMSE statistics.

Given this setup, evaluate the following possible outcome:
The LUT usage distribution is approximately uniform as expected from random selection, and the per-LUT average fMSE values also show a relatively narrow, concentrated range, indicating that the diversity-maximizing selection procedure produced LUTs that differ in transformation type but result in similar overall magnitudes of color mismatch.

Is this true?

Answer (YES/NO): NO